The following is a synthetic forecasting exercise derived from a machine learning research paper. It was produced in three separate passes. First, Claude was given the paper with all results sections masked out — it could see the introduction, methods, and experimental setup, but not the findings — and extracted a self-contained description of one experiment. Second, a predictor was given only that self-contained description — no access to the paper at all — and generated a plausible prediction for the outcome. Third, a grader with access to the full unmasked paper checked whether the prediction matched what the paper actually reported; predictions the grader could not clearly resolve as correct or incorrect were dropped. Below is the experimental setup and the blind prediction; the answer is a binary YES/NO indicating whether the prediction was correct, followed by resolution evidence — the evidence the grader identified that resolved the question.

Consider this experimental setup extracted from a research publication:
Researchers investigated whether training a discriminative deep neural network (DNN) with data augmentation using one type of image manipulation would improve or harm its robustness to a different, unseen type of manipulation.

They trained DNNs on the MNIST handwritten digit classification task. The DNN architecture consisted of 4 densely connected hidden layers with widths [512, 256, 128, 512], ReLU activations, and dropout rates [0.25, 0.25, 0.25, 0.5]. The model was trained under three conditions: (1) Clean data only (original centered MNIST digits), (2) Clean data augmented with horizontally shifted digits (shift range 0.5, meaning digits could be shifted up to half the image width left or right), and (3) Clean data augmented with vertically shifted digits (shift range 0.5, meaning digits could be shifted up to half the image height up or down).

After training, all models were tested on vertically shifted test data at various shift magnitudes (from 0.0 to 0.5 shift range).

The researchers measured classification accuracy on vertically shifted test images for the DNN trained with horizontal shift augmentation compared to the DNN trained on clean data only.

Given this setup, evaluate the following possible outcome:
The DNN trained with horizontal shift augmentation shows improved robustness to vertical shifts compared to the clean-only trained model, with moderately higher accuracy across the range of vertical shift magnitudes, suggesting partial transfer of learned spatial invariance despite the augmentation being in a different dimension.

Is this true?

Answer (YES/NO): NO